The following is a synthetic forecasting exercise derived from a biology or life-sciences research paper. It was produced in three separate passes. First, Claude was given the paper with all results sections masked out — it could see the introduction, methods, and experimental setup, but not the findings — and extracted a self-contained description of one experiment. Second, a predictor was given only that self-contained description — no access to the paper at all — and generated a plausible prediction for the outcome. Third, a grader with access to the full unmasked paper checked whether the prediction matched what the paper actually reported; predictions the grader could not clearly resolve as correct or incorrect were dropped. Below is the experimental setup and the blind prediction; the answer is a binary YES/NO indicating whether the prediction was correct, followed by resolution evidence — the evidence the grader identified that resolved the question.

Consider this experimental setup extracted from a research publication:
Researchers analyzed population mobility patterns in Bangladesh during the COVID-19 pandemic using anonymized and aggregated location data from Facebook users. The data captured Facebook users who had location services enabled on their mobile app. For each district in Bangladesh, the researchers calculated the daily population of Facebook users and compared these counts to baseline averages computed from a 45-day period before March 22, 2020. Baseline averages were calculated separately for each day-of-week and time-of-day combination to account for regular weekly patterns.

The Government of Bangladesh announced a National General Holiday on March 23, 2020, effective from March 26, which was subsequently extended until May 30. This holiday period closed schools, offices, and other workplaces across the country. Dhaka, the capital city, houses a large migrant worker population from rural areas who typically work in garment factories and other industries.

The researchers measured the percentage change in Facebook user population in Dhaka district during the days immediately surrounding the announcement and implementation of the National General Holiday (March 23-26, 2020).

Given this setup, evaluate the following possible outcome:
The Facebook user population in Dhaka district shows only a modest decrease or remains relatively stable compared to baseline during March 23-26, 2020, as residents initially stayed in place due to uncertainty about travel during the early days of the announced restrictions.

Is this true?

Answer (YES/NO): NO